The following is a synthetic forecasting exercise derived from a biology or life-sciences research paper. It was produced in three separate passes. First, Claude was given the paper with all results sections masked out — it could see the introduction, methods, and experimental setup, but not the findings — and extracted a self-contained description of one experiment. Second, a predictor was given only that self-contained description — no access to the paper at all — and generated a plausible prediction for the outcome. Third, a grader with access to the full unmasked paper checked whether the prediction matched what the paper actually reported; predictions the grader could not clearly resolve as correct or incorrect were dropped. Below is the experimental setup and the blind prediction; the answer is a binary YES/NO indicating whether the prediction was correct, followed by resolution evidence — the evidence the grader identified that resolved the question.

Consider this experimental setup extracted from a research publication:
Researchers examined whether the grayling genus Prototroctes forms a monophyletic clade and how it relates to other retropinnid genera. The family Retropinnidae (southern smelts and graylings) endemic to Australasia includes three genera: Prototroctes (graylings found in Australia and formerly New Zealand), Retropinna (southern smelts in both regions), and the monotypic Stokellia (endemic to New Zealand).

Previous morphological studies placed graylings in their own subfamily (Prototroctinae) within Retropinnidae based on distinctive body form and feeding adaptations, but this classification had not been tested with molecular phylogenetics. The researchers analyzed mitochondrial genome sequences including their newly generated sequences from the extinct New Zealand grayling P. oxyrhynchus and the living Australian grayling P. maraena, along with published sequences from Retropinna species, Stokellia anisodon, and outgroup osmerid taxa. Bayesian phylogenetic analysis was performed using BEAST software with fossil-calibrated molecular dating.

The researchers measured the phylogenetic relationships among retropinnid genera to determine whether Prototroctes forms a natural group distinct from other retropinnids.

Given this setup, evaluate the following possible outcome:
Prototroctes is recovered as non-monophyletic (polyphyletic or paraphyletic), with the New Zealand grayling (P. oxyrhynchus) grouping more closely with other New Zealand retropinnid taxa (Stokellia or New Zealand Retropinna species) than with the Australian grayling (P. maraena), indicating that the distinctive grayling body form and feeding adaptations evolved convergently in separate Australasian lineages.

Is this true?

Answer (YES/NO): NO